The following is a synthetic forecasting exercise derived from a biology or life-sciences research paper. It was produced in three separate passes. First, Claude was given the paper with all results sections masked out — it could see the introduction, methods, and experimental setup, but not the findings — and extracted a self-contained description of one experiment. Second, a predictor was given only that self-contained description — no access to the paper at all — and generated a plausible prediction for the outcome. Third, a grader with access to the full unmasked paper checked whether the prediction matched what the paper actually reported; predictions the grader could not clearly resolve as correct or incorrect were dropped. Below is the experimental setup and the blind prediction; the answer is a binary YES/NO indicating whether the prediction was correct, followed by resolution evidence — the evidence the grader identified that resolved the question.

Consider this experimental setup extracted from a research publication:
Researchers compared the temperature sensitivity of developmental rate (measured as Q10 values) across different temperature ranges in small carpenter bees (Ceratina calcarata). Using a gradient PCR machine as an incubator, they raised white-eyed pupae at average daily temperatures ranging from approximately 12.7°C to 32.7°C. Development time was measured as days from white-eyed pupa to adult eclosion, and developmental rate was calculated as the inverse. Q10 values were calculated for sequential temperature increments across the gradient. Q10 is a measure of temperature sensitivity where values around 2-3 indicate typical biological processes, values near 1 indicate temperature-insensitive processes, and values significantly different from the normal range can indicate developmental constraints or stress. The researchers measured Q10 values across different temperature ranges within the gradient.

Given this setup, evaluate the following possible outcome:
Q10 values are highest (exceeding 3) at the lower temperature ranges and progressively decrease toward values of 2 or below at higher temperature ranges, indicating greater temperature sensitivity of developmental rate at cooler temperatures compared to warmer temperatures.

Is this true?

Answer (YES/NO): YES